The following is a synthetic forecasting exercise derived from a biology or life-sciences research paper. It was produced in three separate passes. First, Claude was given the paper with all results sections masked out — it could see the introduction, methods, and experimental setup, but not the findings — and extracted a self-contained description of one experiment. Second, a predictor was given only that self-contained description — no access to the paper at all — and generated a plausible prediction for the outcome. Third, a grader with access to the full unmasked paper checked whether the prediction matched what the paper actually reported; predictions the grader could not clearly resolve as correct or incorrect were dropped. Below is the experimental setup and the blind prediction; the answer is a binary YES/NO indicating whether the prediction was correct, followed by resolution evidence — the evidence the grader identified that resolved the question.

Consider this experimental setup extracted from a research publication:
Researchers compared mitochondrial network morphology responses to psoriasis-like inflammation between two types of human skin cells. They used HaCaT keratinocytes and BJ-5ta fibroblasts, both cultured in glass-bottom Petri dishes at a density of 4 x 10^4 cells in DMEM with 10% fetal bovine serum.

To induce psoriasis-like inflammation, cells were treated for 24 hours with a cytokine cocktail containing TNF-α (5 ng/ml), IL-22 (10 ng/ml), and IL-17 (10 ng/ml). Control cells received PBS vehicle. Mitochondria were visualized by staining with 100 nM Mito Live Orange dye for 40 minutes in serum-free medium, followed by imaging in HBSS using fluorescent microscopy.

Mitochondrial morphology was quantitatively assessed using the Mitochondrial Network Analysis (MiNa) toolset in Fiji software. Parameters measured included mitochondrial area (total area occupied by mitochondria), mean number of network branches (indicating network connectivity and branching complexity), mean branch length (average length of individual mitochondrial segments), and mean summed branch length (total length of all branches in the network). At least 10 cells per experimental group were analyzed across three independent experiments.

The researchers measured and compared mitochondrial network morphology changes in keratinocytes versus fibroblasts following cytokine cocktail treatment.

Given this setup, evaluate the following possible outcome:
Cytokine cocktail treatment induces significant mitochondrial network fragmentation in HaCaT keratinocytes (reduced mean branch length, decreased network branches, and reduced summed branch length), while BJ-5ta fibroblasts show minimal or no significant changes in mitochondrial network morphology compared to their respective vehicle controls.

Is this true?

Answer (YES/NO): NO